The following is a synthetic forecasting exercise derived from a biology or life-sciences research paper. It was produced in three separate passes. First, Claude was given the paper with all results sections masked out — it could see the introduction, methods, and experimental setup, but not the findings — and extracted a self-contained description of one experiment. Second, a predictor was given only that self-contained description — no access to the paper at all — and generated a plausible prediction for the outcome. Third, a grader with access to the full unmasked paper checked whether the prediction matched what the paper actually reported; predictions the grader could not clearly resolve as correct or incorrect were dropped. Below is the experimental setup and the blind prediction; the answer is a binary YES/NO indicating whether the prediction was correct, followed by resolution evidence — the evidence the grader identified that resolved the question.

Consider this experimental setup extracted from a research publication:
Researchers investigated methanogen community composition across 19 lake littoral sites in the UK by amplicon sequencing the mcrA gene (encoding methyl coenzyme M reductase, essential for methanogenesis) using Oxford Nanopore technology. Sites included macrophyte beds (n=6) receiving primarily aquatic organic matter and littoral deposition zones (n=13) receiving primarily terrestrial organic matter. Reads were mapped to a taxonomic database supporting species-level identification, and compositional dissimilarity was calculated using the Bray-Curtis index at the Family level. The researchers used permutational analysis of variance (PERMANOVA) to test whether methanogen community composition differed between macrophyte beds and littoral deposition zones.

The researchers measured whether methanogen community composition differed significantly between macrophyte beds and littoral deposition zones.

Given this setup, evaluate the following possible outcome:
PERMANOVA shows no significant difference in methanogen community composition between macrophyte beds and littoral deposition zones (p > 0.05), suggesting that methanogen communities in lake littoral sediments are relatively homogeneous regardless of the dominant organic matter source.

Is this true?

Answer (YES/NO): NO